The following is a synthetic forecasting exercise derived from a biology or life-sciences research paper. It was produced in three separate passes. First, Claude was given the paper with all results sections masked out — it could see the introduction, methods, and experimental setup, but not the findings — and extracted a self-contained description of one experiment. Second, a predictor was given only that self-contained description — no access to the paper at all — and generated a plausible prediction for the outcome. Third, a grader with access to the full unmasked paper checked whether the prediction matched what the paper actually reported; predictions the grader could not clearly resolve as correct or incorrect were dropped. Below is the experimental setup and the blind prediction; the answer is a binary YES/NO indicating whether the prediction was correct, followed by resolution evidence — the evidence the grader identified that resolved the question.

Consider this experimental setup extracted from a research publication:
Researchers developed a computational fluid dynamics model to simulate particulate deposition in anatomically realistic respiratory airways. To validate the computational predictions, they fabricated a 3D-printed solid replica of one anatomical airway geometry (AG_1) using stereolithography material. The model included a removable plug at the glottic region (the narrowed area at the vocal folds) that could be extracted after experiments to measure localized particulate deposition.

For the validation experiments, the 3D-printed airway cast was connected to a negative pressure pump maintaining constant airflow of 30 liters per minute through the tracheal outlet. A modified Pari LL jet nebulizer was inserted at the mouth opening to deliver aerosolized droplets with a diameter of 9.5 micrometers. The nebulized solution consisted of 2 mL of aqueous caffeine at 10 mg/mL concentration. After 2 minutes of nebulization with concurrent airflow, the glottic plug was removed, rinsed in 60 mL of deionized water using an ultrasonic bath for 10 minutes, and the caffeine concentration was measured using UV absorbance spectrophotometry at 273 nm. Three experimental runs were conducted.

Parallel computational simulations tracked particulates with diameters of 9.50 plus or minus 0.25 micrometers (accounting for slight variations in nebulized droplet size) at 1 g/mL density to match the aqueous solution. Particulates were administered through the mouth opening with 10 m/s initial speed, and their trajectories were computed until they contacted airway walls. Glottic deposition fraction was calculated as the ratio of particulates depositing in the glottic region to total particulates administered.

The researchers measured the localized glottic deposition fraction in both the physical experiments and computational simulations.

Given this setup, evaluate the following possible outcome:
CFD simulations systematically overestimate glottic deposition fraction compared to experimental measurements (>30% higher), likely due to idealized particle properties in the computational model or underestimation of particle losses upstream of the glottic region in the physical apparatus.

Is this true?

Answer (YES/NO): NO